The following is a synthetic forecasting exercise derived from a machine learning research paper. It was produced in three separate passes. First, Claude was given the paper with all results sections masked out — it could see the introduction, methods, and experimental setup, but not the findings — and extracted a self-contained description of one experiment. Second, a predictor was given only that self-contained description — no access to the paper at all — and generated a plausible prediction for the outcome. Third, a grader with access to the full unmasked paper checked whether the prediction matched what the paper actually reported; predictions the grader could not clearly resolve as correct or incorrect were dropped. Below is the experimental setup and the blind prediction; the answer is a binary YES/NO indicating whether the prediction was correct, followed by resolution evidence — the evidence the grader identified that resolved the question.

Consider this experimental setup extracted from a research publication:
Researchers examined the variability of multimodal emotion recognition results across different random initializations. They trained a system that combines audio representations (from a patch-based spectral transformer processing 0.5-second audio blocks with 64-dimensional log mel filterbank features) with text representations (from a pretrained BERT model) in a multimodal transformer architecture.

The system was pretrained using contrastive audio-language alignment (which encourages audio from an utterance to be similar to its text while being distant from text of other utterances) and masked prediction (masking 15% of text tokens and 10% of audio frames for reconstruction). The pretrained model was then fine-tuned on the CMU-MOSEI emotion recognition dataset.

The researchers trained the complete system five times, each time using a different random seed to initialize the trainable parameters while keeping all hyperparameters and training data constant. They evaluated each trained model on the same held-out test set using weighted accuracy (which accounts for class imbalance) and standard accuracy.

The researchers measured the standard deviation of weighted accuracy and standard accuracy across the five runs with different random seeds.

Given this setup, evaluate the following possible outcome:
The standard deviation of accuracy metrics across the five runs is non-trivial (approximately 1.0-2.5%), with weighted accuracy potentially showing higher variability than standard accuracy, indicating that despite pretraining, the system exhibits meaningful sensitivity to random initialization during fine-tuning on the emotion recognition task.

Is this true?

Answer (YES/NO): NO